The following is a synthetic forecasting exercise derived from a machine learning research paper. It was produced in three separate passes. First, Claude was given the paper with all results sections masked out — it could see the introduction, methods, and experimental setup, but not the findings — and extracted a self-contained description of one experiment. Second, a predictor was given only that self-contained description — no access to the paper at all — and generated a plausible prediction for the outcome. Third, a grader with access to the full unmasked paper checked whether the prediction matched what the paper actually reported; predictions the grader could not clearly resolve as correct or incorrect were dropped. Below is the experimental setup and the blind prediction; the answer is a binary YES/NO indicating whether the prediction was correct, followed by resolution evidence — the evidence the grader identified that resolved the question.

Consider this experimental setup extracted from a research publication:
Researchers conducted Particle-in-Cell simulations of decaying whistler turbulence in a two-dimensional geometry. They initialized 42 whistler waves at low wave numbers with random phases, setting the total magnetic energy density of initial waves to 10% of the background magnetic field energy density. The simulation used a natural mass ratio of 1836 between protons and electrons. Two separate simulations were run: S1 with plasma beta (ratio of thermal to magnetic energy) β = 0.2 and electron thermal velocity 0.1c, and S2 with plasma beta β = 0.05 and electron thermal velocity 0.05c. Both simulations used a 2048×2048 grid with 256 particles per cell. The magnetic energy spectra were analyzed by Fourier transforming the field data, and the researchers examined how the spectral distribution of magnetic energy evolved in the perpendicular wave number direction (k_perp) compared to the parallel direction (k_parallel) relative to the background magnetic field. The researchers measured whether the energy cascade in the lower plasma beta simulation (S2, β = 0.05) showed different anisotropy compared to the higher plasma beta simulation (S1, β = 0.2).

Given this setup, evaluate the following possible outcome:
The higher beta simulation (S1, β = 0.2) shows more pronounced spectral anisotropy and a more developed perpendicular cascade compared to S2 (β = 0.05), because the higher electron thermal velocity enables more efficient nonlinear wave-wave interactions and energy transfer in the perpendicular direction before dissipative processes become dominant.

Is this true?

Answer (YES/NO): NO